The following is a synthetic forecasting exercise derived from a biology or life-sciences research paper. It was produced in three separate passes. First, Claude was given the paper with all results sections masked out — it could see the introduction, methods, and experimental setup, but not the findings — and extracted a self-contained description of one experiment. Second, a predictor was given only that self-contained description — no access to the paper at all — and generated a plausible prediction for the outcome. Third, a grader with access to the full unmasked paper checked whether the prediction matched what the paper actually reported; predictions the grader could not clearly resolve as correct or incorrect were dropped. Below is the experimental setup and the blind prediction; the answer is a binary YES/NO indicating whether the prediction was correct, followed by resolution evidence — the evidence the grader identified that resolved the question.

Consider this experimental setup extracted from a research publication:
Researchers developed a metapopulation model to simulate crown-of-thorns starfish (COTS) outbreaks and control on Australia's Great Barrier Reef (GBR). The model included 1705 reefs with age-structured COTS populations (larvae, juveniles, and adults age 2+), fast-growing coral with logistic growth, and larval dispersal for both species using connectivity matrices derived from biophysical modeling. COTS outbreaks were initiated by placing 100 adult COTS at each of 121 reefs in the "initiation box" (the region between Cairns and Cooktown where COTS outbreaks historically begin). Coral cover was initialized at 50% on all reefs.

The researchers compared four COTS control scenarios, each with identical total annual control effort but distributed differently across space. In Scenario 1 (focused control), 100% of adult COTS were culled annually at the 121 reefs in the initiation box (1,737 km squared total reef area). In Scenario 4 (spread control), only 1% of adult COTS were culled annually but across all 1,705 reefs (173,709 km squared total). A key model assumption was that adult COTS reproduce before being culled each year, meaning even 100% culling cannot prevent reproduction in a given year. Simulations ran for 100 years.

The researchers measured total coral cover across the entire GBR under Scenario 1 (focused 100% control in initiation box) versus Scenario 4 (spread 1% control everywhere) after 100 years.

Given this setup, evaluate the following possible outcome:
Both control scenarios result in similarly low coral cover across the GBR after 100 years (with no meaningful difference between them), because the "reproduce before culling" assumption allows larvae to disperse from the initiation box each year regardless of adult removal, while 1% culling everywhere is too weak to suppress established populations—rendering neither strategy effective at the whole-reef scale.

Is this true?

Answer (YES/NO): NO